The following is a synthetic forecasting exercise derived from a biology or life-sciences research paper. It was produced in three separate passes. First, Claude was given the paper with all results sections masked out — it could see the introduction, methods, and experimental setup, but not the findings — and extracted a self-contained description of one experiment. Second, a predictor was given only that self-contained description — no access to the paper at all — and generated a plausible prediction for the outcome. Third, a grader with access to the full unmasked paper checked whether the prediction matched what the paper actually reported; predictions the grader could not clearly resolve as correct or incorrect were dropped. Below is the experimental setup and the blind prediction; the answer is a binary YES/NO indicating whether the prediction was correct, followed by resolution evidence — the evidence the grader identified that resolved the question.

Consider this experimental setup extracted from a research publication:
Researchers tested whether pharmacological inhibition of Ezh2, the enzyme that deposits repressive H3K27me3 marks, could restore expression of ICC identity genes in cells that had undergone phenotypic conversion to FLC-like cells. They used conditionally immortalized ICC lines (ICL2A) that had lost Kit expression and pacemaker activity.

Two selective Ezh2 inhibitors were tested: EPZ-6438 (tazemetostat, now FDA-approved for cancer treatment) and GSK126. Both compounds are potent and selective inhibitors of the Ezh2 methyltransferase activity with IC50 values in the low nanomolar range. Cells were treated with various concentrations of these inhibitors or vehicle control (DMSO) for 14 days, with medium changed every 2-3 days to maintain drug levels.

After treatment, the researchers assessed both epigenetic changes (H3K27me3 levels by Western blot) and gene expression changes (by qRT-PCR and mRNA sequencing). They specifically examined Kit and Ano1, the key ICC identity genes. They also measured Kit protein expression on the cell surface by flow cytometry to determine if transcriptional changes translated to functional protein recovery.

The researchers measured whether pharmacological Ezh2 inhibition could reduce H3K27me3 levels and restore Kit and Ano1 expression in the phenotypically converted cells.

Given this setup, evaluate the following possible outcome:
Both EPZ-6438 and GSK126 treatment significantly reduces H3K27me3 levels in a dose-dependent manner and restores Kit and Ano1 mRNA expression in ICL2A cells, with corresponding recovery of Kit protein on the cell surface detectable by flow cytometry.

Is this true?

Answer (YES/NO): NO